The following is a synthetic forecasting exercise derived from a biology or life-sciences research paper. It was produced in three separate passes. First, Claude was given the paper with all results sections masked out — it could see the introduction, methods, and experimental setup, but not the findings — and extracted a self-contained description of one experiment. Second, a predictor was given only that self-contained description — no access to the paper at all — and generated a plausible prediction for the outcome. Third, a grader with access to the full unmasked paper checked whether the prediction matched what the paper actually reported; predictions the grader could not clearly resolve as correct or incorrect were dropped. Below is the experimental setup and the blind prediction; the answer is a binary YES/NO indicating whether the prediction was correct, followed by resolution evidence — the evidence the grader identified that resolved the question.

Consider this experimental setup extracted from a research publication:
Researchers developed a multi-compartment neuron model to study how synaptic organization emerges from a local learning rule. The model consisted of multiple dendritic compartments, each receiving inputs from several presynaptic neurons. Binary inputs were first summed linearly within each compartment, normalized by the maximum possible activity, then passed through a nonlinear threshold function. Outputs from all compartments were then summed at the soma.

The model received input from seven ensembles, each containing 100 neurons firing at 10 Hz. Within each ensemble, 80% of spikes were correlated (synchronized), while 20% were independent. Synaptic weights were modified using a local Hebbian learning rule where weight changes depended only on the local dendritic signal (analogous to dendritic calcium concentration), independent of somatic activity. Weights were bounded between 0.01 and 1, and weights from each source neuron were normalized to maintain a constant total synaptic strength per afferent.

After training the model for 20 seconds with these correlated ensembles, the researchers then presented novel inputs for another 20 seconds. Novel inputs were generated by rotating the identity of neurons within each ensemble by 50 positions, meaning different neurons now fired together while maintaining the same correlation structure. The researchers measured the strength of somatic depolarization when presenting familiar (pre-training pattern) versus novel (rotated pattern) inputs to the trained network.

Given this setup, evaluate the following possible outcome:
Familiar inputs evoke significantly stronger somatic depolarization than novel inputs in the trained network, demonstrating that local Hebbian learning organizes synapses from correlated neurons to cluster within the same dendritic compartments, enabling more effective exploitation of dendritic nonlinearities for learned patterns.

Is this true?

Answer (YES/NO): NO